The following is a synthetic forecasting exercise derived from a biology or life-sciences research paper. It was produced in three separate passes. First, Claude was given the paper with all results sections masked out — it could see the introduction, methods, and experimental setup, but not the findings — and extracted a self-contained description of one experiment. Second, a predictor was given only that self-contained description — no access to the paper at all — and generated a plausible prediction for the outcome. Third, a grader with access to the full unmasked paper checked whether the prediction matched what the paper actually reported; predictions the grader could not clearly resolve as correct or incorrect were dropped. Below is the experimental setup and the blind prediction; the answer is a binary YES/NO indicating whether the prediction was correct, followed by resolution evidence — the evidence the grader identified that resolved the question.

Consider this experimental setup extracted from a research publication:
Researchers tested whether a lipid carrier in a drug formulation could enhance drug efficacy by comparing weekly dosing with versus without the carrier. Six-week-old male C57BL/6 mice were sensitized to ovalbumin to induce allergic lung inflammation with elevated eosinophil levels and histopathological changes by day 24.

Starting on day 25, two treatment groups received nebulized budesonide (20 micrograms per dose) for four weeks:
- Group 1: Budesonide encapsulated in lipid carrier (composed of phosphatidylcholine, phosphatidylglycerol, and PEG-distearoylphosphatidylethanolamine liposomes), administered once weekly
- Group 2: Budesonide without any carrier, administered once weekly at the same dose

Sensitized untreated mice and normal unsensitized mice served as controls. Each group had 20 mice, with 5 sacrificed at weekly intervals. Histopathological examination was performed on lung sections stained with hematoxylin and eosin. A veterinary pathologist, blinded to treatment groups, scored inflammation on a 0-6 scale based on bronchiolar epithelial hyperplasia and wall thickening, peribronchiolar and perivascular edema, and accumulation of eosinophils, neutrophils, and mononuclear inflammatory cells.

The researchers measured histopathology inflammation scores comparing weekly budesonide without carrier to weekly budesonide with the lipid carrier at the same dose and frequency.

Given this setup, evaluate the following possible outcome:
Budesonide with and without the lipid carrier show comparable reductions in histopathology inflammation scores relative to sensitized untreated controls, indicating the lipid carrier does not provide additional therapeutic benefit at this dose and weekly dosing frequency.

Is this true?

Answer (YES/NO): NO